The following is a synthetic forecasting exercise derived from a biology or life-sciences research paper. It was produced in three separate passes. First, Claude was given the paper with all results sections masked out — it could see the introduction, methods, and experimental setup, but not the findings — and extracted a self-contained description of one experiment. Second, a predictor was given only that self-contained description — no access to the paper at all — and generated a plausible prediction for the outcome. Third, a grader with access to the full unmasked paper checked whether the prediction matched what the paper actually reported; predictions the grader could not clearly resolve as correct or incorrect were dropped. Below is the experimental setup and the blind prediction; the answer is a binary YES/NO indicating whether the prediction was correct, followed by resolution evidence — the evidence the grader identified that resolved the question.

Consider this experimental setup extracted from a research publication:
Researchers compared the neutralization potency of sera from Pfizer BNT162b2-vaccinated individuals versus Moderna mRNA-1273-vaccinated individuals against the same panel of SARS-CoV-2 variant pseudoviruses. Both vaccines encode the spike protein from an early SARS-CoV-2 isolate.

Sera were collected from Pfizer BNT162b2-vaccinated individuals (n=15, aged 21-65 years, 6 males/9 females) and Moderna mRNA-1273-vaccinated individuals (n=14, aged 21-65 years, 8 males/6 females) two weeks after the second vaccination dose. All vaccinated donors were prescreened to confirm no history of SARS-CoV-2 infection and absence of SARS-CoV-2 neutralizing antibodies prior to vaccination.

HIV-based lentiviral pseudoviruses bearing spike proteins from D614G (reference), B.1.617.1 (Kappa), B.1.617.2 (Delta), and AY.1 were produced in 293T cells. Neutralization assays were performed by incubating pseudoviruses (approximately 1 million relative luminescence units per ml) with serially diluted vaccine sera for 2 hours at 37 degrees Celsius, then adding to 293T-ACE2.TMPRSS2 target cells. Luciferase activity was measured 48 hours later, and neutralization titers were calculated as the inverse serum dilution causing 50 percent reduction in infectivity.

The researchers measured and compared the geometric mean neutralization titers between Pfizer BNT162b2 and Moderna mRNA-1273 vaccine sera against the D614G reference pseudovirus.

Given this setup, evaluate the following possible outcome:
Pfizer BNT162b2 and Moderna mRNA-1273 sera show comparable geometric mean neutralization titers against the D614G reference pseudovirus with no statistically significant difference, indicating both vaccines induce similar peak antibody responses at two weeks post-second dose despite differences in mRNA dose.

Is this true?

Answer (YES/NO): YES